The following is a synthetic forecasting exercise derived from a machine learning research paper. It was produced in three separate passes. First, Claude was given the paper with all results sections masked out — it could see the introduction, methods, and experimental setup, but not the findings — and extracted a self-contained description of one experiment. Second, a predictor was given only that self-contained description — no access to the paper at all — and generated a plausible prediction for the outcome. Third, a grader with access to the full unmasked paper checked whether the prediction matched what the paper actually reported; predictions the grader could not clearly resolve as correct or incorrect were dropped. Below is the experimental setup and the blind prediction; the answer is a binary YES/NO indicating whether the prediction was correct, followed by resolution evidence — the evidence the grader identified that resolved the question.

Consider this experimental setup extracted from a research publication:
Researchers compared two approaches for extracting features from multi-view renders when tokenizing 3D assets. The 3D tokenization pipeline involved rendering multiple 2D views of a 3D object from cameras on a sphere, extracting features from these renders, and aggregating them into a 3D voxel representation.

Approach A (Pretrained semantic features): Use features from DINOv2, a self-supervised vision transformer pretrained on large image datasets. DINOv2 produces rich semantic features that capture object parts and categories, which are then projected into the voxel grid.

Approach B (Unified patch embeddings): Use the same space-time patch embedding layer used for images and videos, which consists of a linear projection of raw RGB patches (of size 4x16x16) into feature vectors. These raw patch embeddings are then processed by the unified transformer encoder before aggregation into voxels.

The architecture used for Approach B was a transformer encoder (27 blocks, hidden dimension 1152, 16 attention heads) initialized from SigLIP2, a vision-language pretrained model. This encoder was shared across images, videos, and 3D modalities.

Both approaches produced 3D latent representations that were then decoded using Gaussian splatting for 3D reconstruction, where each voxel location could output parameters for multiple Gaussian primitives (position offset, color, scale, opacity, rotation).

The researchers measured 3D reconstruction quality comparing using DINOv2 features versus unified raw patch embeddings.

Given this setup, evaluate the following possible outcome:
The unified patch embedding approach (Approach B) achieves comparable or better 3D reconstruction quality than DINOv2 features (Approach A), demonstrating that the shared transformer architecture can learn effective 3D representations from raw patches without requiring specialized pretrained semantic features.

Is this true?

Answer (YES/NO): YES